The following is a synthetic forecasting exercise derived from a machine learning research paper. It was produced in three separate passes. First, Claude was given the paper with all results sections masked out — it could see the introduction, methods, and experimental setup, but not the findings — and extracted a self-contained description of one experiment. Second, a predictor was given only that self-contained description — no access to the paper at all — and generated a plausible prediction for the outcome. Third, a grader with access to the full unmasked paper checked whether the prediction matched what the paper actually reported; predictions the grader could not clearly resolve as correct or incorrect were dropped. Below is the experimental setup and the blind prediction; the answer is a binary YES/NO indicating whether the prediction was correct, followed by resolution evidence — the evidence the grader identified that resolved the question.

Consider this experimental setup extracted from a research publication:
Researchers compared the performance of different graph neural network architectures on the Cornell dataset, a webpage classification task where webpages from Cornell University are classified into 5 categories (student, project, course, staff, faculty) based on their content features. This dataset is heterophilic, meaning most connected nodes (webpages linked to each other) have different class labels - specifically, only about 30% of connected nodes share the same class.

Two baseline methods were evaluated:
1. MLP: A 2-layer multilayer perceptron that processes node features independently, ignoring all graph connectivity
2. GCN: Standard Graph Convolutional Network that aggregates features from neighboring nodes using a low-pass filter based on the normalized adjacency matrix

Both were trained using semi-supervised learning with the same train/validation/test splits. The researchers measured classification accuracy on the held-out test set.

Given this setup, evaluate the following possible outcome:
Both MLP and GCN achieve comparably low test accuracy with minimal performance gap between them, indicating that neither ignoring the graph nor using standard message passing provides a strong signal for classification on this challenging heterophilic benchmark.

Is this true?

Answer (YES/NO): NO